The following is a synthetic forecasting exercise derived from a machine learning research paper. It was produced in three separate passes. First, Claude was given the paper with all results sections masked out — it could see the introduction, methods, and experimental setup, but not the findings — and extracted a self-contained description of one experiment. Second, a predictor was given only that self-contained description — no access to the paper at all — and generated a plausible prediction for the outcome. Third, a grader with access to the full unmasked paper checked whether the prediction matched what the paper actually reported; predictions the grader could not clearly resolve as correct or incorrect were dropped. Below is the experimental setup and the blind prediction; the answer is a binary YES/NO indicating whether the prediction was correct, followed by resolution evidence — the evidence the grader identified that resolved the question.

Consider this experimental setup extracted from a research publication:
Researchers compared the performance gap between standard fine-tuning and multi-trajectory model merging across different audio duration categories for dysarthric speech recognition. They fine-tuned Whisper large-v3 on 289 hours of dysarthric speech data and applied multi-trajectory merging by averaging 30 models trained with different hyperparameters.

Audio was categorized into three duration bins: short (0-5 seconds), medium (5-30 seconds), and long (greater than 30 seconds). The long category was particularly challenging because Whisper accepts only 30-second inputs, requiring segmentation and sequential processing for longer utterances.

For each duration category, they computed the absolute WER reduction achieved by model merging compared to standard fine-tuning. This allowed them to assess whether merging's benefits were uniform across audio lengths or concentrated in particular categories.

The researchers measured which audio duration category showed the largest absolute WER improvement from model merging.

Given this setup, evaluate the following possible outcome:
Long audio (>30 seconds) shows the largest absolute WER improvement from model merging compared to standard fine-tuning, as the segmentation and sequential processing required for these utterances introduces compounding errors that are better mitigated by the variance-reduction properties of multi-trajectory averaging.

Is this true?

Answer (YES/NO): YES